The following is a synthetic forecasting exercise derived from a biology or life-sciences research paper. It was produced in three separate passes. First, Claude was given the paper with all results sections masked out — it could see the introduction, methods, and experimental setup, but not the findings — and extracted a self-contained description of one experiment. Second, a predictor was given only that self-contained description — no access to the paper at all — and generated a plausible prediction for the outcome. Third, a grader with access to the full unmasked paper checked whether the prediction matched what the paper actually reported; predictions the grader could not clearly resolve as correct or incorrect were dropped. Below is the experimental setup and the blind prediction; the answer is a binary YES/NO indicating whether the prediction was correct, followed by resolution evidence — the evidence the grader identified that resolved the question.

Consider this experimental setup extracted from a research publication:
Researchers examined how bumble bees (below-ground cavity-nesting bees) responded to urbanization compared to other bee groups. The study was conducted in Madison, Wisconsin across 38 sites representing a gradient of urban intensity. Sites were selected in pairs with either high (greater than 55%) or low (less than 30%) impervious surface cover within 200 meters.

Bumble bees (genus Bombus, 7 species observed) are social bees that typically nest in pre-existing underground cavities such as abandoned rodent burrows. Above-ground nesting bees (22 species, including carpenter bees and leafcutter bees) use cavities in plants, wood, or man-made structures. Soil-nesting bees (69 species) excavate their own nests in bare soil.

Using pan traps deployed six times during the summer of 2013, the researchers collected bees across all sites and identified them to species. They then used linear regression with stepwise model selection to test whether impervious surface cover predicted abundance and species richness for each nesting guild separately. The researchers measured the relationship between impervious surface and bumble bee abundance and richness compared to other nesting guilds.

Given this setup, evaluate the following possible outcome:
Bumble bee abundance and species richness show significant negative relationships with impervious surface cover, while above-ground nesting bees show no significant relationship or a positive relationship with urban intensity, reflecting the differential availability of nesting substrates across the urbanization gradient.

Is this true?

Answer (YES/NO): NO